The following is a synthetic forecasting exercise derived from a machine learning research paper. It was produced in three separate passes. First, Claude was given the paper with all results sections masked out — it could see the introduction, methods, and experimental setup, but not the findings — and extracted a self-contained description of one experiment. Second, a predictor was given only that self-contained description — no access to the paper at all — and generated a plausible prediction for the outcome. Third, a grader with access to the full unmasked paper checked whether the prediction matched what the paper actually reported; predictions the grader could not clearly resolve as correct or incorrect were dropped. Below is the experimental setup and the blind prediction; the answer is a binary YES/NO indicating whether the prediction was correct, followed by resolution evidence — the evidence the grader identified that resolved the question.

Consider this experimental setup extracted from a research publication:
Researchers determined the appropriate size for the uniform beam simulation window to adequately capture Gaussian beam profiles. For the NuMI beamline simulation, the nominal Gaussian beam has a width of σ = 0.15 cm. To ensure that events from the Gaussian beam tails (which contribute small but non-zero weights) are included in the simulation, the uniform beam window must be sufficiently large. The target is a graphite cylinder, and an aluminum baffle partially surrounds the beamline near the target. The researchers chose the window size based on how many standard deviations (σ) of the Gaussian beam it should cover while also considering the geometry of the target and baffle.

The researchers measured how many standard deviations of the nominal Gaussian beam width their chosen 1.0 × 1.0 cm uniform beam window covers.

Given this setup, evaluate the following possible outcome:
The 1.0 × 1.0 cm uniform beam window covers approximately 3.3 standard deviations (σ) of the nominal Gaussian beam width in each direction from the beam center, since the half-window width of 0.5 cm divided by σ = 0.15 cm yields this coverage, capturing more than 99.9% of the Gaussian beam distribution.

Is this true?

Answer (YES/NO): NO